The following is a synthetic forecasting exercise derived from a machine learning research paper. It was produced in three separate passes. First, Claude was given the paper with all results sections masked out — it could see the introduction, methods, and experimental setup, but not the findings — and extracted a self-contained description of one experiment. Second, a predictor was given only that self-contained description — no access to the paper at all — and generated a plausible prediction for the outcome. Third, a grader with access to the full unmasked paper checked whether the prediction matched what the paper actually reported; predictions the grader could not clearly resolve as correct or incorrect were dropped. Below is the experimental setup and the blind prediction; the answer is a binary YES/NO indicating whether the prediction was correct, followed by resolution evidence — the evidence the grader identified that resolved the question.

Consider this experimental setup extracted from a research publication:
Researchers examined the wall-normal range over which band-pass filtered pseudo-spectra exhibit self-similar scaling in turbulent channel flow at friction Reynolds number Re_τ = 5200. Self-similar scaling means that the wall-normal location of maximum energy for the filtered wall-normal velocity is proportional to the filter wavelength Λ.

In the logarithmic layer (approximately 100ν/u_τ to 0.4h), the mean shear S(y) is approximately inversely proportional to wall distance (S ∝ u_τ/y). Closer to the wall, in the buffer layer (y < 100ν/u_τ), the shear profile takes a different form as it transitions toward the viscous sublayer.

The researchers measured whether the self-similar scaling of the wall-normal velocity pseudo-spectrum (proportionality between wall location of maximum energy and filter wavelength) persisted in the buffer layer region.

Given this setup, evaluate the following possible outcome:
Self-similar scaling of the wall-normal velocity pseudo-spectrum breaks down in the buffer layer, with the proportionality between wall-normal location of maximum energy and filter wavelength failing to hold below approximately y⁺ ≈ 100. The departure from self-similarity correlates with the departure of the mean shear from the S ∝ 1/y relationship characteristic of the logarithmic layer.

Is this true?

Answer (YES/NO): YES